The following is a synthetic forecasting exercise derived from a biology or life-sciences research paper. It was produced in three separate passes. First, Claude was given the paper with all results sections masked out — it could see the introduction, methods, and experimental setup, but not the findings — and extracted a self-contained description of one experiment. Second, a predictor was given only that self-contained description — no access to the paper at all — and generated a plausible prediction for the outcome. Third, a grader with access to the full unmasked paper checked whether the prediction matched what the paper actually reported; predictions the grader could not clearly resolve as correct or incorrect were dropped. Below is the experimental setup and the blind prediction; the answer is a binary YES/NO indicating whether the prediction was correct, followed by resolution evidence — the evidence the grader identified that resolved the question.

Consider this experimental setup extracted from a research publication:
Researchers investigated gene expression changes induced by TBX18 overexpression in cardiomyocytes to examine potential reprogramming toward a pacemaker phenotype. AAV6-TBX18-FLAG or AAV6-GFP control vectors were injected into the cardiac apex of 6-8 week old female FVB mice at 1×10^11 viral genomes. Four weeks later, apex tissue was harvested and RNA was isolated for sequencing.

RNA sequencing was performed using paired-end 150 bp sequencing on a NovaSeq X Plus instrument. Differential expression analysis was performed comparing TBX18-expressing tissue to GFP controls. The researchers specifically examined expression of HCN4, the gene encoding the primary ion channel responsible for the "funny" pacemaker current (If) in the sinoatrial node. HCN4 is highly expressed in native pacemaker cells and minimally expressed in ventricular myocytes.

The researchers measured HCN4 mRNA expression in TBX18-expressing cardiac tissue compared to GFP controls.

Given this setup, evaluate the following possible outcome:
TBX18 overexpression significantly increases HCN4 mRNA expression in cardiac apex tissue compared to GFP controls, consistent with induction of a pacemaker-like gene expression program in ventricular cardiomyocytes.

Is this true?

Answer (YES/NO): NO